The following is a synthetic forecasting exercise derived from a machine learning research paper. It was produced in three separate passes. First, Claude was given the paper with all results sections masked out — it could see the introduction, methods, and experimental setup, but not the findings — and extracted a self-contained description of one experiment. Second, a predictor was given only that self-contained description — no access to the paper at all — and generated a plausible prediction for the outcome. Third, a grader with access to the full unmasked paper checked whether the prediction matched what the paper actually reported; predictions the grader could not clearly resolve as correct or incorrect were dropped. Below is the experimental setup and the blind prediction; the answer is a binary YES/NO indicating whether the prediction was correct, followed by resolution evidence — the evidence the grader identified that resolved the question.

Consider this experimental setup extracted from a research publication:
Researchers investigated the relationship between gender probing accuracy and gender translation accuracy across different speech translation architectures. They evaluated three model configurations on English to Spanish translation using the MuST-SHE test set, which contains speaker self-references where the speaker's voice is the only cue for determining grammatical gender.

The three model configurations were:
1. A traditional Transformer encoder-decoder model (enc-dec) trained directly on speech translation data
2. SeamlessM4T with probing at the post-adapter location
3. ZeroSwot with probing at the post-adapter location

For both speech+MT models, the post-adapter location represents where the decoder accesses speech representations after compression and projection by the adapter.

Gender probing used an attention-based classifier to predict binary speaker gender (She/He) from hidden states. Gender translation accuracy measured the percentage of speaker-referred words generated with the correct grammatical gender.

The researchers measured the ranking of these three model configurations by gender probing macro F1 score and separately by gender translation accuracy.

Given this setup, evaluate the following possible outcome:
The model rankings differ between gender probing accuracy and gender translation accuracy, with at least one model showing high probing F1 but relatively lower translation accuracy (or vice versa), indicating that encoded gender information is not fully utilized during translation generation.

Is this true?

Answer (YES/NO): NO